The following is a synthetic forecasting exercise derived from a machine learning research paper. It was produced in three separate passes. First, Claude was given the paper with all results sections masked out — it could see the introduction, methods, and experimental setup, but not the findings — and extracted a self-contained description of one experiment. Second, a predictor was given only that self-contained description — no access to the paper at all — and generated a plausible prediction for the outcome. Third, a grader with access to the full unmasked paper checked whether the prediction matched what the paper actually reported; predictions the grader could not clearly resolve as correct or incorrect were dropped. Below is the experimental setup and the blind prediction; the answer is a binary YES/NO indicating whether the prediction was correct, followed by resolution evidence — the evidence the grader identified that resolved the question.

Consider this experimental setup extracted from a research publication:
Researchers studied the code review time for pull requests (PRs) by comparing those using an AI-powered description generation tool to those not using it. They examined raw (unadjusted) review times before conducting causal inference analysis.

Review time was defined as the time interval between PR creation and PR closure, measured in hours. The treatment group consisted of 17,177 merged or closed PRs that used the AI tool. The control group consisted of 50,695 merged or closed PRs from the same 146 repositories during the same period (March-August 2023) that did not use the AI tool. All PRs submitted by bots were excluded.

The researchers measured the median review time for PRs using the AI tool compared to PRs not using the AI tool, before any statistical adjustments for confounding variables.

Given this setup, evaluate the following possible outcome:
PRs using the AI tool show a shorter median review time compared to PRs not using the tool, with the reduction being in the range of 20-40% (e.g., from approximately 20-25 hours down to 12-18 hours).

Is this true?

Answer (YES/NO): NO